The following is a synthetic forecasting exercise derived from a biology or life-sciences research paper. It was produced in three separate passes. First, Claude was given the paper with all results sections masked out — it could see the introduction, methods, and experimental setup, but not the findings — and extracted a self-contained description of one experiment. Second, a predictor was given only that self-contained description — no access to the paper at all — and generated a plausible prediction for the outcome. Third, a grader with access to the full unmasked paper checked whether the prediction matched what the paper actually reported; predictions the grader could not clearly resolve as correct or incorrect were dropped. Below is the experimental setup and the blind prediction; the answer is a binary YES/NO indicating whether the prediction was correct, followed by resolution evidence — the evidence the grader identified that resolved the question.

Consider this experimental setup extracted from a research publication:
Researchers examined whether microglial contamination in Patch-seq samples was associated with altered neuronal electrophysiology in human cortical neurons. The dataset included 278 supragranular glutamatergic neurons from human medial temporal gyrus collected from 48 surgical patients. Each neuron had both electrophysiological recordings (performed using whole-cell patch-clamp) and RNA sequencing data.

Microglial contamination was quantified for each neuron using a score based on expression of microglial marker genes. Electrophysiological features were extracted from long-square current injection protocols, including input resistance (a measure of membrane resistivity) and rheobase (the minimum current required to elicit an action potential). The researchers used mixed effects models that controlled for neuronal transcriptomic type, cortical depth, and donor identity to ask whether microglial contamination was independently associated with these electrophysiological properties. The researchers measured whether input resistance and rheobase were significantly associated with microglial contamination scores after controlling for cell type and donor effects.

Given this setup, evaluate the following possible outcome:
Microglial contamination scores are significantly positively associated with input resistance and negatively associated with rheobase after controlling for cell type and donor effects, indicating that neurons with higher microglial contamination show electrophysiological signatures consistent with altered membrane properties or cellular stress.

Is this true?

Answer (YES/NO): NO